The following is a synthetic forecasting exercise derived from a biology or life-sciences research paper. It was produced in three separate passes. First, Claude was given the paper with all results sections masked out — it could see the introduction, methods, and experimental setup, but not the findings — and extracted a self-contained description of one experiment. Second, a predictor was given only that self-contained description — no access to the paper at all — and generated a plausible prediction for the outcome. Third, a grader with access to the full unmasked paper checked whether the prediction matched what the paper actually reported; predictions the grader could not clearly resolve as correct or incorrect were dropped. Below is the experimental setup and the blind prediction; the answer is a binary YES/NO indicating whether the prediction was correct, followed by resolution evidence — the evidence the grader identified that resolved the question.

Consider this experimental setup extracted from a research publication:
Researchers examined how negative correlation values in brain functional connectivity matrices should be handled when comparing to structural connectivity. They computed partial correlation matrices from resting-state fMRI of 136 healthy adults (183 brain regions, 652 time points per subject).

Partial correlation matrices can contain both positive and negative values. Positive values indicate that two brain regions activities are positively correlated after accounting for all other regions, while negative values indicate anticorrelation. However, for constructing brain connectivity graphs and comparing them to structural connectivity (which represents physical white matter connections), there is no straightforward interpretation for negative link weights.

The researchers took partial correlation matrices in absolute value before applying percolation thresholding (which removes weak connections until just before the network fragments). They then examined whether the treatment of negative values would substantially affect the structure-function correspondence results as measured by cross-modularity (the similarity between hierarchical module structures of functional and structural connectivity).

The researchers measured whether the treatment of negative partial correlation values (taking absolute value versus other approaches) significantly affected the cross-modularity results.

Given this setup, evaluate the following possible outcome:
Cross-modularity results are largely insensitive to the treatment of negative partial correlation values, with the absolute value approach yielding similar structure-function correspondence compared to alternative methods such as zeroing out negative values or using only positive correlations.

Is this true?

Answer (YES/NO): YES